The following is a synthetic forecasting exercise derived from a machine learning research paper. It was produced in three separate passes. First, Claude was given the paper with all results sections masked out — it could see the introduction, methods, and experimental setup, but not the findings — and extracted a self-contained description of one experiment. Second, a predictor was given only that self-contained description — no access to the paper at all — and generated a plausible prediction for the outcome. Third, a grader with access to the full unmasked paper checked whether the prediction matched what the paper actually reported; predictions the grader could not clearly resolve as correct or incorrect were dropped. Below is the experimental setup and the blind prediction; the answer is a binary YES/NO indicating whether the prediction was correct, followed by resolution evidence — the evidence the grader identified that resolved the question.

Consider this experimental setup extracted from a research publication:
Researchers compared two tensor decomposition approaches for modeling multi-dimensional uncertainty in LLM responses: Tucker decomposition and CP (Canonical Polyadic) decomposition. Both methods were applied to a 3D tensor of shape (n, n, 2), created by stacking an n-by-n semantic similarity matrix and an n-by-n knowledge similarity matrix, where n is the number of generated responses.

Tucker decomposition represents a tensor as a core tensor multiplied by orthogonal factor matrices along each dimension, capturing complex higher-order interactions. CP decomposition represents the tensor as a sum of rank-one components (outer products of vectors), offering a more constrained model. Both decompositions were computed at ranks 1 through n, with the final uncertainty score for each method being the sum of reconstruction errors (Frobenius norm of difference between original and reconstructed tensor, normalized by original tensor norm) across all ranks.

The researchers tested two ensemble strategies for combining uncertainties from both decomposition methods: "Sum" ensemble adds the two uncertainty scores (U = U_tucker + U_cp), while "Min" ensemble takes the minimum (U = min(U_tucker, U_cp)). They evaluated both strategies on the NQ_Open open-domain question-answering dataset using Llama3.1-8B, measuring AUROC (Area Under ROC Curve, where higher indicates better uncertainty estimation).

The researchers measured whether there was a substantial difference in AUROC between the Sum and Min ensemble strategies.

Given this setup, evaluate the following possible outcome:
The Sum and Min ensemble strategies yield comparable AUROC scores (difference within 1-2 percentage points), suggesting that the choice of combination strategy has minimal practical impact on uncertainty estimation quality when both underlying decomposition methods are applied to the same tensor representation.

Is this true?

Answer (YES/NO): YES